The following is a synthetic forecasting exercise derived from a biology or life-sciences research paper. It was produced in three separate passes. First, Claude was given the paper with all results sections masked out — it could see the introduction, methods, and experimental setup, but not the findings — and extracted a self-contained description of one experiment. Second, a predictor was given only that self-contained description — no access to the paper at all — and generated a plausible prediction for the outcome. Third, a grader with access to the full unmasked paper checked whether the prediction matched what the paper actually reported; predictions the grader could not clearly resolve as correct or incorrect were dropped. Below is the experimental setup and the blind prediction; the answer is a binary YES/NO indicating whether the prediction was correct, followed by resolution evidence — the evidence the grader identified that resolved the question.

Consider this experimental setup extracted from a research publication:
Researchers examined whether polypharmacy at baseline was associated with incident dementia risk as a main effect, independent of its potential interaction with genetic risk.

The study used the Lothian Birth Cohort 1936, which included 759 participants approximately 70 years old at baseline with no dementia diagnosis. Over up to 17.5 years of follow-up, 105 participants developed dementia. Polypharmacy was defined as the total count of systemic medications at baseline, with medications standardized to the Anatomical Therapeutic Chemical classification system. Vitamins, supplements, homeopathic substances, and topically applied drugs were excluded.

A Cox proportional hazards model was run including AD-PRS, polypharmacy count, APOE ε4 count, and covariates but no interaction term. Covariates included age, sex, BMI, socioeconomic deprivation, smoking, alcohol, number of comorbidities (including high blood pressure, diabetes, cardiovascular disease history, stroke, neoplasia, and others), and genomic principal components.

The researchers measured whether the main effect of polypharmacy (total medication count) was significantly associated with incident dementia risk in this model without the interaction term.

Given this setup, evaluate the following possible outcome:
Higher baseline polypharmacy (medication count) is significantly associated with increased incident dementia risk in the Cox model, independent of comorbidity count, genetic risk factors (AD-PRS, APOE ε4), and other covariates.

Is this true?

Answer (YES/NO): NO